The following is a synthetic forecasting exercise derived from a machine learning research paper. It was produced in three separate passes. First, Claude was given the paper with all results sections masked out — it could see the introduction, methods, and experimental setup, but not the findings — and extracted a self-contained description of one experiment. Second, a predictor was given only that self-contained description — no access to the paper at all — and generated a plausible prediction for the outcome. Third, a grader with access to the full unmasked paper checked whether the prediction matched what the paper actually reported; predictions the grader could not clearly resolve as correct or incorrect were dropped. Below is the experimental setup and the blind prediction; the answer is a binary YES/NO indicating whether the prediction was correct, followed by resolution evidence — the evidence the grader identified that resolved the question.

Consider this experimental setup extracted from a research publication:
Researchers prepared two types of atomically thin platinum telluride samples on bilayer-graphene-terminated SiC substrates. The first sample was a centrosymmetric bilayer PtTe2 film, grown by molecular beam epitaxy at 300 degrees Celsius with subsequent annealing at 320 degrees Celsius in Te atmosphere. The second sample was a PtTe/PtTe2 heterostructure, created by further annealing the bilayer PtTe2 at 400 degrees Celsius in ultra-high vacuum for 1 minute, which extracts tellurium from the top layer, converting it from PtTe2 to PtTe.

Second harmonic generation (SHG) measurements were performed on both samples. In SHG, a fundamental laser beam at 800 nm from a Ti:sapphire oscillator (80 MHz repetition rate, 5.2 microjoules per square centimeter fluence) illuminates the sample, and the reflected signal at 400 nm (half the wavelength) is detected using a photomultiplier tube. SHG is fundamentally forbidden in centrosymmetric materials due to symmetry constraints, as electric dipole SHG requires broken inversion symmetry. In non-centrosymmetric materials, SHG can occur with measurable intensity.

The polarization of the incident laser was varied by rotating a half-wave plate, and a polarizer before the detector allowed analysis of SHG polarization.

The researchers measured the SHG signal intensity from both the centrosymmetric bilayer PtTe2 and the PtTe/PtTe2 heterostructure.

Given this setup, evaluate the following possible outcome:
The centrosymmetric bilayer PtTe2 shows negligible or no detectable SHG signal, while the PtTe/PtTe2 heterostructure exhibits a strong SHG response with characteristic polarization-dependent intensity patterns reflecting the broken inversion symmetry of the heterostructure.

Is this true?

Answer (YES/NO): YES